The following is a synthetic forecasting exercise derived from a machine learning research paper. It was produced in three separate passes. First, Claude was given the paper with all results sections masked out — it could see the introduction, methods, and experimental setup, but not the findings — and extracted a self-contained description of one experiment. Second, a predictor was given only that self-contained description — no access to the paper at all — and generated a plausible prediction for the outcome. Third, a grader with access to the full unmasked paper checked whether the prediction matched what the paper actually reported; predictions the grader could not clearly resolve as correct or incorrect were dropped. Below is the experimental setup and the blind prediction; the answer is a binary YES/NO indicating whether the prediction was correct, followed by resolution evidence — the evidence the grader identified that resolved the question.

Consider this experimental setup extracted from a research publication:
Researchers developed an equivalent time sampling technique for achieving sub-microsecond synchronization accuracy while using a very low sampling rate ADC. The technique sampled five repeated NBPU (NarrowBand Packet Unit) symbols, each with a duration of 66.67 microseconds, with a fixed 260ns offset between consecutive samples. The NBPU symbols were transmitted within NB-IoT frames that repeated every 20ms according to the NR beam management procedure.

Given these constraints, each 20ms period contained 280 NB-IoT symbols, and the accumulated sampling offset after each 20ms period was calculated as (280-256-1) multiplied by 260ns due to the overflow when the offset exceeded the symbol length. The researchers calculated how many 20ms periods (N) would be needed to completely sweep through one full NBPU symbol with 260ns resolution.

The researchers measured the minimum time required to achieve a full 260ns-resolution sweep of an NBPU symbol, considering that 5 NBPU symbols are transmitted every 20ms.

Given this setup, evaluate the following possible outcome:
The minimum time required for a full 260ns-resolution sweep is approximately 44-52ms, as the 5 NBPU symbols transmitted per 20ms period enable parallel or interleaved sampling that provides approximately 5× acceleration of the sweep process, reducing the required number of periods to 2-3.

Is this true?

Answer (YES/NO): NO